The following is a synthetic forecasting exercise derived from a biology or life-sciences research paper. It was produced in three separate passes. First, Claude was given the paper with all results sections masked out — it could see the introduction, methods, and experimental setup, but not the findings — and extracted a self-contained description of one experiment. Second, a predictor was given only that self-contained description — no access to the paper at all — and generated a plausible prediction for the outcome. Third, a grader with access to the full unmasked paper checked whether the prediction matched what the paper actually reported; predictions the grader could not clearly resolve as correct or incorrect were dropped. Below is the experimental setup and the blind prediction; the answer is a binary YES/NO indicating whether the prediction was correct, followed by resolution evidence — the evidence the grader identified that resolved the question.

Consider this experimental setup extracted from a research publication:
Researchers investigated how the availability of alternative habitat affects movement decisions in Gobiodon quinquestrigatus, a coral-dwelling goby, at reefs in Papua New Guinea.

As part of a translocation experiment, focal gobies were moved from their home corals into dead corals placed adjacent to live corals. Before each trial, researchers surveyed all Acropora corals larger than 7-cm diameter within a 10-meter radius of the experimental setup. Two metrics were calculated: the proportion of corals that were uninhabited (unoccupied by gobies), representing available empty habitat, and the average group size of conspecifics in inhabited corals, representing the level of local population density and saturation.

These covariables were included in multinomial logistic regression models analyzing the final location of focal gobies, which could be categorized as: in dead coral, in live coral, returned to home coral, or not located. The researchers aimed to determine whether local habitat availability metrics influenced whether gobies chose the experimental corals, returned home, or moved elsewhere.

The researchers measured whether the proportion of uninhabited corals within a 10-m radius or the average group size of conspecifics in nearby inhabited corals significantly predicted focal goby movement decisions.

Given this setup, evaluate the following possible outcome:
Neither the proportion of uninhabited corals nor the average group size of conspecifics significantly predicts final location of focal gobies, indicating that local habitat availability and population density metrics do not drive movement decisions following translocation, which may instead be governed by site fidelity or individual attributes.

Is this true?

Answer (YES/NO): YES